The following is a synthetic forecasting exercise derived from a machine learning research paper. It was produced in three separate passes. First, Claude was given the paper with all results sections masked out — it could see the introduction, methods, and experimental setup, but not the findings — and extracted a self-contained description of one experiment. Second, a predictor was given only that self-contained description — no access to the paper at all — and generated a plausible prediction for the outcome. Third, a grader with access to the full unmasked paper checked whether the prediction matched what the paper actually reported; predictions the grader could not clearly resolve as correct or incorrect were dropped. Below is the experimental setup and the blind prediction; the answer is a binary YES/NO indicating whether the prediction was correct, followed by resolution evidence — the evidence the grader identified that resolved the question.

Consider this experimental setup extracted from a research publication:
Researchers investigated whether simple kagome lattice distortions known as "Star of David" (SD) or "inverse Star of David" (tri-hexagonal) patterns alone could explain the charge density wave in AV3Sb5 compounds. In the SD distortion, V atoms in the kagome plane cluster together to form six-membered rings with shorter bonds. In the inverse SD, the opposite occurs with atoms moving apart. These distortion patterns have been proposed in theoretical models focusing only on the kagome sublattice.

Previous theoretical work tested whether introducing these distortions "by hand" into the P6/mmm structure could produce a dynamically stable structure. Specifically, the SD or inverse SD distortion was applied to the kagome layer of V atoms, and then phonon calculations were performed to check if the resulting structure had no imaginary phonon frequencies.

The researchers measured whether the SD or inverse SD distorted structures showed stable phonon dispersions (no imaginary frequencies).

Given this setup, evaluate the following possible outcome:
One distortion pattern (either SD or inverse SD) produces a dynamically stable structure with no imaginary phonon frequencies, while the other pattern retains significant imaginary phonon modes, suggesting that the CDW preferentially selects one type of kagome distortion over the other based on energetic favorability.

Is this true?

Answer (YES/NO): NO